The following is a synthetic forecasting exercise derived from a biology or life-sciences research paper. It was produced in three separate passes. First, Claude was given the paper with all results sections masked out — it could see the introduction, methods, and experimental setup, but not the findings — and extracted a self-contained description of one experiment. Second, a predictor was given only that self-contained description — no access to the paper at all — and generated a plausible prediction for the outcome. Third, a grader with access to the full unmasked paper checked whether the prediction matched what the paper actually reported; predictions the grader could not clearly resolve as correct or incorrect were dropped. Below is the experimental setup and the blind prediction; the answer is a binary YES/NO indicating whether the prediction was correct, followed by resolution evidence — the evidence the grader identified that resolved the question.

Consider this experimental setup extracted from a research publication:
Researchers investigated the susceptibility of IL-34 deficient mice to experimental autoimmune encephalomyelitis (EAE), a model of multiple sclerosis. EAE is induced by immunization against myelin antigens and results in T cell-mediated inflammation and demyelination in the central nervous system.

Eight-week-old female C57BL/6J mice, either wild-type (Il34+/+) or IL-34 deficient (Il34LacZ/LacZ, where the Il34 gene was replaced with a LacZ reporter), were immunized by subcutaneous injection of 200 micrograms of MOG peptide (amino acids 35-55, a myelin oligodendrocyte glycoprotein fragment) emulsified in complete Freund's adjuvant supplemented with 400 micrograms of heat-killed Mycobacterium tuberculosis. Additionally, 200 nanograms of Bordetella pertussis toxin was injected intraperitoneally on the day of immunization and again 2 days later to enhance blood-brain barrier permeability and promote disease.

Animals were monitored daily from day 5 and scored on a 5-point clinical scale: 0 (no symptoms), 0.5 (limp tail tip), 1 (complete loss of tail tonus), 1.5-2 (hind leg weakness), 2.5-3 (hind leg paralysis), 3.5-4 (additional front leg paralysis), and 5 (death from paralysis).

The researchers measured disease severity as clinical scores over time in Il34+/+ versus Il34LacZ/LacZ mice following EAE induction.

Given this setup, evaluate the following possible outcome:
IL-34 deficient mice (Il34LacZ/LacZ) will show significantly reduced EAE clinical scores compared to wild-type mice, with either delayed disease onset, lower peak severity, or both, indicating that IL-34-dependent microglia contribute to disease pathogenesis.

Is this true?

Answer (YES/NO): NO